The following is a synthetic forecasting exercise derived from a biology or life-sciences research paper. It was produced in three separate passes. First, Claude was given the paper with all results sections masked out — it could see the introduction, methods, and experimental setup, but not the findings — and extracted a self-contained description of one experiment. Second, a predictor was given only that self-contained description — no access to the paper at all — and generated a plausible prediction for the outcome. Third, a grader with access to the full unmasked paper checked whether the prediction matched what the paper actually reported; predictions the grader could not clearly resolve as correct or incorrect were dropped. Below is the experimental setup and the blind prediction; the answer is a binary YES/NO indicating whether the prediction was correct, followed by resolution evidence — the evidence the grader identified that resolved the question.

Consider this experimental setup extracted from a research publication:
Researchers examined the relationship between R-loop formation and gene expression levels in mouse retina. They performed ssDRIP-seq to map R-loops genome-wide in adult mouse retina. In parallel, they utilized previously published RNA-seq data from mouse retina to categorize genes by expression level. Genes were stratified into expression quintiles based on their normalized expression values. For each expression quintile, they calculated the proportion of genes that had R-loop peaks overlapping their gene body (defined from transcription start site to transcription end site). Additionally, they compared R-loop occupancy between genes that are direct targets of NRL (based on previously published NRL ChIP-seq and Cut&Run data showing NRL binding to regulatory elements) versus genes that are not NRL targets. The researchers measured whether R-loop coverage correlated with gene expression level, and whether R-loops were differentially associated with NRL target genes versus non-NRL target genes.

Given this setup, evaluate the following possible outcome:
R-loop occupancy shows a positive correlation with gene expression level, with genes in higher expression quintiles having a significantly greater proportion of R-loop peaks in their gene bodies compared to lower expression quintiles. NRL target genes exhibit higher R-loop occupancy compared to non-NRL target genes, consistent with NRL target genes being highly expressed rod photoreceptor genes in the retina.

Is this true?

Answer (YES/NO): NO